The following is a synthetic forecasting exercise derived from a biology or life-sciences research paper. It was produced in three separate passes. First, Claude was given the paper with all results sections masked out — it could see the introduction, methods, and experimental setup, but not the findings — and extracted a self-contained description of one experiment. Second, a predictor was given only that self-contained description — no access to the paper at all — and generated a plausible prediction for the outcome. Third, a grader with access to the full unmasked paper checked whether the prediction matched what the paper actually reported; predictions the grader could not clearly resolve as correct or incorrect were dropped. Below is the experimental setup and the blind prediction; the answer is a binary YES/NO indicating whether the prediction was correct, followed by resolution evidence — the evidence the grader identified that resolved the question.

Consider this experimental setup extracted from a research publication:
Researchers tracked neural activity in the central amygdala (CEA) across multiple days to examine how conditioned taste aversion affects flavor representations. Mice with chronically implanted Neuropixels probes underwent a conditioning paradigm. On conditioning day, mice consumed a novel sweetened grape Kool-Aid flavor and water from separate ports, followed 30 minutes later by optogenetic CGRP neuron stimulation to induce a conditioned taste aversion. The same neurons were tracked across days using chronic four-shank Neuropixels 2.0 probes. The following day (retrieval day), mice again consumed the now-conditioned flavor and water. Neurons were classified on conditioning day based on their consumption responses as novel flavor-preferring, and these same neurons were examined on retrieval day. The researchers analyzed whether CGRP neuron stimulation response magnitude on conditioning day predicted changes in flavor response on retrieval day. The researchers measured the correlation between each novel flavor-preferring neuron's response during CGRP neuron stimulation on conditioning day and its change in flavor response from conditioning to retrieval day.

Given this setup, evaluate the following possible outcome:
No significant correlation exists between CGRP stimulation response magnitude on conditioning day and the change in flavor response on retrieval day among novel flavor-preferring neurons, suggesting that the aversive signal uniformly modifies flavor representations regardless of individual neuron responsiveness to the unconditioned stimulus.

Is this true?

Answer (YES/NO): NO